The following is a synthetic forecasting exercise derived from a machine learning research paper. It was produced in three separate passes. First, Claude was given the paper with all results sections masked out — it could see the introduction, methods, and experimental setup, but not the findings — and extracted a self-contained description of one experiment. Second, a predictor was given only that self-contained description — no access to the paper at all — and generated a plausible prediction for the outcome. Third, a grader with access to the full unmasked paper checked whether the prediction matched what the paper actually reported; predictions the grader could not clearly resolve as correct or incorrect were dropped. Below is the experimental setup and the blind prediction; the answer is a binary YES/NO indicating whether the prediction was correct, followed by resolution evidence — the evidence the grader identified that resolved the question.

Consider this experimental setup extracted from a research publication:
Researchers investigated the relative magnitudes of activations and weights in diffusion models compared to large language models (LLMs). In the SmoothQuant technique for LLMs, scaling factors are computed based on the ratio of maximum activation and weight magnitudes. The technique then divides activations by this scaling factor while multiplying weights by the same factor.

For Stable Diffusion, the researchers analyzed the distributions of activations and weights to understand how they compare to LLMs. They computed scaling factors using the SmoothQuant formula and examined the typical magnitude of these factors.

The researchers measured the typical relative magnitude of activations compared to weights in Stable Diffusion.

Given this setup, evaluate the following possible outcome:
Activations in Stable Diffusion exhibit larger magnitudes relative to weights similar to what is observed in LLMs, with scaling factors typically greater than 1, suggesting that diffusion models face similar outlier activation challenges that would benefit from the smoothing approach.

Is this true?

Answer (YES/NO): NO